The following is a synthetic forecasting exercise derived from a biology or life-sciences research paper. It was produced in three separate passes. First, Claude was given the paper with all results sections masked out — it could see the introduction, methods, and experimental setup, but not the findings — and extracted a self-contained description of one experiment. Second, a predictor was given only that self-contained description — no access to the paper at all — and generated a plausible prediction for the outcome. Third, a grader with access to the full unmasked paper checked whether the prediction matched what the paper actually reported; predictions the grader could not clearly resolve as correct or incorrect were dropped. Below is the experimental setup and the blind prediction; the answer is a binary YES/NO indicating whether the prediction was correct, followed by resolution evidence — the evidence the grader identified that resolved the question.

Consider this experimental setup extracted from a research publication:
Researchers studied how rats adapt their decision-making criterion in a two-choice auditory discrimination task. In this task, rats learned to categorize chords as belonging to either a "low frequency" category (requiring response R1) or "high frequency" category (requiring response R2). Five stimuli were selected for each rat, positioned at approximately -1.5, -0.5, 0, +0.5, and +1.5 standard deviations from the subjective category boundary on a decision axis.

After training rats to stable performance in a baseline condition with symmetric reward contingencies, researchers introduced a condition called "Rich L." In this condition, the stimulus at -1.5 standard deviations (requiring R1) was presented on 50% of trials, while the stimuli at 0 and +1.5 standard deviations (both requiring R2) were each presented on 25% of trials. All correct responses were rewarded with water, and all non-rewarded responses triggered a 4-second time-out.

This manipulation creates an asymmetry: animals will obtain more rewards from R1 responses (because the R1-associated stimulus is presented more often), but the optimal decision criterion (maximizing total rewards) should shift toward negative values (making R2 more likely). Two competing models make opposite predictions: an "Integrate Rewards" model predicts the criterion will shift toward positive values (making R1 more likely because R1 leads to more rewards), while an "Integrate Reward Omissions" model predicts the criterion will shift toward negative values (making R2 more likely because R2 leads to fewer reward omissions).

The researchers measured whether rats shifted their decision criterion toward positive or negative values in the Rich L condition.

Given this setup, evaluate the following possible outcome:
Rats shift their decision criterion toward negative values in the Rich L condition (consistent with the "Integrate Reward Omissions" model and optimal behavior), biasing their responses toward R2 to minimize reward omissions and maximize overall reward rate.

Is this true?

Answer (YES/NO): NO